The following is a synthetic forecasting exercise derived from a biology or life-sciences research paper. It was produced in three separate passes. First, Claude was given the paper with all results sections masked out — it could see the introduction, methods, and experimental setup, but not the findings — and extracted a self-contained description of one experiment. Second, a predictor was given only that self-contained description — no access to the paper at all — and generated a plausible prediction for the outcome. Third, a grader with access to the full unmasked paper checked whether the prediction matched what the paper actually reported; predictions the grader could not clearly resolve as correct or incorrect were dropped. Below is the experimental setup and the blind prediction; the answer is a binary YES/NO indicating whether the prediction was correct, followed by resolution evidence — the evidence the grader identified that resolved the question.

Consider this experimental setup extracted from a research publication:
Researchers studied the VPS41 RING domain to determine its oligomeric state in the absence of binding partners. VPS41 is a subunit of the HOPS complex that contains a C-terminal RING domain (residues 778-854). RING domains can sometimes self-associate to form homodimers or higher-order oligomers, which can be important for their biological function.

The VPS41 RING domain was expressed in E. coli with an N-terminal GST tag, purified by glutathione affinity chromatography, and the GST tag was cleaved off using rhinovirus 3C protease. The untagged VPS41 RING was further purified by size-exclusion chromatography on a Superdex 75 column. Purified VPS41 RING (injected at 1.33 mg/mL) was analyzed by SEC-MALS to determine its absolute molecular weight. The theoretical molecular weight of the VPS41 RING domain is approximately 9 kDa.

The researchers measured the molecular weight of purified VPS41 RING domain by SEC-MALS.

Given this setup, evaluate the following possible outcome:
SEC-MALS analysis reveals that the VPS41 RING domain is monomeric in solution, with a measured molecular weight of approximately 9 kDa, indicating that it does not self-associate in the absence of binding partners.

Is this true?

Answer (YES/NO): YES